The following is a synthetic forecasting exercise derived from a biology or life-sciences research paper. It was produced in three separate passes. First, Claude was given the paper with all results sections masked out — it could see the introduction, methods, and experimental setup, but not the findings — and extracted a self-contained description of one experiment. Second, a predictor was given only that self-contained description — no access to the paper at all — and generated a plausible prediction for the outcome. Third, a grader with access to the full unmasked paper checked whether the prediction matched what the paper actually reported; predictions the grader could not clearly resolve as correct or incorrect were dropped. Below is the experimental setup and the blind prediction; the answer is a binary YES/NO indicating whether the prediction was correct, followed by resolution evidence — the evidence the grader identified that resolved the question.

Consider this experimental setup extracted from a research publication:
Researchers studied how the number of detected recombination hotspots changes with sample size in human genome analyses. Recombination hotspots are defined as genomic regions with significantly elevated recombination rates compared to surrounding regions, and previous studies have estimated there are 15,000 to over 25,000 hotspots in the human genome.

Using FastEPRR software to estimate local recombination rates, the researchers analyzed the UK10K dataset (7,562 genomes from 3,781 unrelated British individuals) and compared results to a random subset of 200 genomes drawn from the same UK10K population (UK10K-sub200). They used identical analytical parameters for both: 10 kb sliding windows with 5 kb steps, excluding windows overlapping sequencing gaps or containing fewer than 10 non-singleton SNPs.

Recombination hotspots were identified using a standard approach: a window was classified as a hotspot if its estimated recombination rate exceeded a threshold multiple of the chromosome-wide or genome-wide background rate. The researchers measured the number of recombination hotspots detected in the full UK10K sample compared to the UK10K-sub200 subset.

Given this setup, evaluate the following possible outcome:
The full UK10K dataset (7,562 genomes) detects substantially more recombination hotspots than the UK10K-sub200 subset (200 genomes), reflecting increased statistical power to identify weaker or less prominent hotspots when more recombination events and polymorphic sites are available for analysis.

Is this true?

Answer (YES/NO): NO